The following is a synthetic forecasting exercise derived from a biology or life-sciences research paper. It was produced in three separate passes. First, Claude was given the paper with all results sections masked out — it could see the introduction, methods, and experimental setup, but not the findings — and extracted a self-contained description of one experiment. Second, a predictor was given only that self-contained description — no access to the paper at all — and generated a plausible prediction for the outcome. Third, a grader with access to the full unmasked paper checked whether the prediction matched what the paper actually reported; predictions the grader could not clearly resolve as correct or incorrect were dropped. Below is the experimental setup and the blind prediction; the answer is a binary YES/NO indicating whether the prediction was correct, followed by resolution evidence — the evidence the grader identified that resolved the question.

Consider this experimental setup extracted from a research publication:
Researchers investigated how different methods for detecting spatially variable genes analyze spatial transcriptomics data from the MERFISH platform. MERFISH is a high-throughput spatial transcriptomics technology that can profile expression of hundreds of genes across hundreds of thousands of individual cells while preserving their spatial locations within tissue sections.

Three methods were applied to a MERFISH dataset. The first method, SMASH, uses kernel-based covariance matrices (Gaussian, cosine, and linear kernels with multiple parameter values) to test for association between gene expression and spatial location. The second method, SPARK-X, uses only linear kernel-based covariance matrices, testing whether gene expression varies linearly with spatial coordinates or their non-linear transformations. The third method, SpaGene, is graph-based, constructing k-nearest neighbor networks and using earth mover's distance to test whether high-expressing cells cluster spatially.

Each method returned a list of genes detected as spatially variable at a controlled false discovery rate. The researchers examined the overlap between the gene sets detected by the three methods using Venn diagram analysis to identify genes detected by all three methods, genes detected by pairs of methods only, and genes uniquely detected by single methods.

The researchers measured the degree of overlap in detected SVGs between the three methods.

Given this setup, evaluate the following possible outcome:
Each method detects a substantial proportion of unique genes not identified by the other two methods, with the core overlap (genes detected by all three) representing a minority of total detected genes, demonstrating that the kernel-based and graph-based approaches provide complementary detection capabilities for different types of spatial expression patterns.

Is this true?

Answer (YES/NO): NO